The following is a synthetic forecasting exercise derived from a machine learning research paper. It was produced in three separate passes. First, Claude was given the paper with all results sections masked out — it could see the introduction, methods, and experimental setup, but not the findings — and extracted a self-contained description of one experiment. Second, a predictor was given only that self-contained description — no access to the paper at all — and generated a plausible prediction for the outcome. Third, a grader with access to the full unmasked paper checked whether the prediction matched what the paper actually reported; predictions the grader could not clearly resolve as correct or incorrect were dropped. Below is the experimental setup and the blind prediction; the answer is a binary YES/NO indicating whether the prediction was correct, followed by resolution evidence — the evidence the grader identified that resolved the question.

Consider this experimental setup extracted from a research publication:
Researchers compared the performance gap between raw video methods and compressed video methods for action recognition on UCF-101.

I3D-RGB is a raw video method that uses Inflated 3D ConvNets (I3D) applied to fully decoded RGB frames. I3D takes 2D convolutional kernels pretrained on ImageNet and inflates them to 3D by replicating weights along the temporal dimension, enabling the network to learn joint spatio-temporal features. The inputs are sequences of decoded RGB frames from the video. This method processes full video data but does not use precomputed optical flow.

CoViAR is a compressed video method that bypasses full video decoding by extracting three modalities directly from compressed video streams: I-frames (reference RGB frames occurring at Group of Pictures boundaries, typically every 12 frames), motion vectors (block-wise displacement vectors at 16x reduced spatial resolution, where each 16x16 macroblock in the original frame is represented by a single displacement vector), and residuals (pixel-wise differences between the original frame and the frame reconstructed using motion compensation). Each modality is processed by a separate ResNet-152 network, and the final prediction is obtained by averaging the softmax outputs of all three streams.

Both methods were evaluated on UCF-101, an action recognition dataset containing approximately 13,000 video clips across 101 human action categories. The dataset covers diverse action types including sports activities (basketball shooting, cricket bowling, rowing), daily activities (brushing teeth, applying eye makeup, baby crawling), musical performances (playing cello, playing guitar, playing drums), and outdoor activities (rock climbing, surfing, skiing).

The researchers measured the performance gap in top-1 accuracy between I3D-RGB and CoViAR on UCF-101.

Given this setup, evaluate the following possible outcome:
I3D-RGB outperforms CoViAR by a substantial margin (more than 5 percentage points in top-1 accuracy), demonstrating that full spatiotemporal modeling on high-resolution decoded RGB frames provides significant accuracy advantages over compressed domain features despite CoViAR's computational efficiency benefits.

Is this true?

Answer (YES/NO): YES